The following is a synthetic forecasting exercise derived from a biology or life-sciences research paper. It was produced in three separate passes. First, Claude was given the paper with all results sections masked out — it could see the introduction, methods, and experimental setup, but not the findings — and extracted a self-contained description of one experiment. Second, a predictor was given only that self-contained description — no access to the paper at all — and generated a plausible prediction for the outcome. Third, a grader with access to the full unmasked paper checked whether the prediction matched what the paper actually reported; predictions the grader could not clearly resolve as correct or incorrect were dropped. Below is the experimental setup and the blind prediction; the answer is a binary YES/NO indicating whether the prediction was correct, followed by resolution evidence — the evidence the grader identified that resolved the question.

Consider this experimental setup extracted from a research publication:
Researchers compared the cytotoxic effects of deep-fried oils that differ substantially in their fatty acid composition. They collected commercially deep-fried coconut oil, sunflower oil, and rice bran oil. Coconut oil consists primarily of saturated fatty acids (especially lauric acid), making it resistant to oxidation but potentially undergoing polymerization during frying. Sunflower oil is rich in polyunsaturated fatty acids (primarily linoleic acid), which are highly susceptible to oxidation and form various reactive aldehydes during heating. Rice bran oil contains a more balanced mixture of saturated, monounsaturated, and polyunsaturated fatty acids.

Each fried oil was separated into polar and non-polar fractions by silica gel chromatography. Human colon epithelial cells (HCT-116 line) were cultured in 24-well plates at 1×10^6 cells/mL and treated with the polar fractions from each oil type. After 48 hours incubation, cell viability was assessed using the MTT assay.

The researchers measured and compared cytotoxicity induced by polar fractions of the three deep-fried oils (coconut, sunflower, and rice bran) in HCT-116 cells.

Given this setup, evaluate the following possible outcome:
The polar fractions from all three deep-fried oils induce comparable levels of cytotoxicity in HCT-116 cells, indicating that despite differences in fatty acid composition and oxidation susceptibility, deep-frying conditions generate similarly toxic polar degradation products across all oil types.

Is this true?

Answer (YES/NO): NO